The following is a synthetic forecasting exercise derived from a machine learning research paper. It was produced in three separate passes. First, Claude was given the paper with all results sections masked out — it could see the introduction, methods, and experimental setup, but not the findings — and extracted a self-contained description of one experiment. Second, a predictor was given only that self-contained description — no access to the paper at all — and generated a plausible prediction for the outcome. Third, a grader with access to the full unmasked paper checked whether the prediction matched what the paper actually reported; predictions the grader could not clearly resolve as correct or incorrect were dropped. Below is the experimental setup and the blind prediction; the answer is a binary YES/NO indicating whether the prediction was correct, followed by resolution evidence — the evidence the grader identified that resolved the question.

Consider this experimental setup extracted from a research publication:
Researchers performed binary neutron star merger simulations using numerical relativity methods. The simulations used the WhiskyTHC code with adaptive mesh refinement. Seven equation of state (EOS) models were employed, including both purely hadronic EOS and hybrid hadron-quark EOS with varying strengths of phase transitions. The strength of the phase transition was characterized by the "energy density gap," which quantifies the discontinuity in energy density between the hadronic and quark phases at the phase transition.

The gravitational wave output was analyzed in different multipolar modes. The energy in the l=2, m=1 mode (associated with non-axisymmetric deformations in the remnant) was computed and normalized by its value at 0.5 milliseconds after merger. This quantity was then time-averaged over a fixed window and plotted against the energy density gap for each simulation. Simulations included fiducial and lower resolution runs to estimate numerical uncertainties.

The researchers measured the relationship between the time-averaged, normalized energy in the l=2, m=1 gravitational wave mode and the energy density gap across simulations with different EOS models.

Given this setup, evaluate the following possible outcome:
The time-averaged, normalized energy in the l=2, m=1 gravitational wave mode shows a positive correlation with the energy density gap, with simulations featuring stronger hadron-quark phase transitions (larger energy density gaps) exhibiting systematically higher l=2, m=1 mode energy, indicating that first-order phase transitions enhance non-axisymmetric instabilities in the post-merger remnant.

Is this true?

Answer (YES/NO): NO